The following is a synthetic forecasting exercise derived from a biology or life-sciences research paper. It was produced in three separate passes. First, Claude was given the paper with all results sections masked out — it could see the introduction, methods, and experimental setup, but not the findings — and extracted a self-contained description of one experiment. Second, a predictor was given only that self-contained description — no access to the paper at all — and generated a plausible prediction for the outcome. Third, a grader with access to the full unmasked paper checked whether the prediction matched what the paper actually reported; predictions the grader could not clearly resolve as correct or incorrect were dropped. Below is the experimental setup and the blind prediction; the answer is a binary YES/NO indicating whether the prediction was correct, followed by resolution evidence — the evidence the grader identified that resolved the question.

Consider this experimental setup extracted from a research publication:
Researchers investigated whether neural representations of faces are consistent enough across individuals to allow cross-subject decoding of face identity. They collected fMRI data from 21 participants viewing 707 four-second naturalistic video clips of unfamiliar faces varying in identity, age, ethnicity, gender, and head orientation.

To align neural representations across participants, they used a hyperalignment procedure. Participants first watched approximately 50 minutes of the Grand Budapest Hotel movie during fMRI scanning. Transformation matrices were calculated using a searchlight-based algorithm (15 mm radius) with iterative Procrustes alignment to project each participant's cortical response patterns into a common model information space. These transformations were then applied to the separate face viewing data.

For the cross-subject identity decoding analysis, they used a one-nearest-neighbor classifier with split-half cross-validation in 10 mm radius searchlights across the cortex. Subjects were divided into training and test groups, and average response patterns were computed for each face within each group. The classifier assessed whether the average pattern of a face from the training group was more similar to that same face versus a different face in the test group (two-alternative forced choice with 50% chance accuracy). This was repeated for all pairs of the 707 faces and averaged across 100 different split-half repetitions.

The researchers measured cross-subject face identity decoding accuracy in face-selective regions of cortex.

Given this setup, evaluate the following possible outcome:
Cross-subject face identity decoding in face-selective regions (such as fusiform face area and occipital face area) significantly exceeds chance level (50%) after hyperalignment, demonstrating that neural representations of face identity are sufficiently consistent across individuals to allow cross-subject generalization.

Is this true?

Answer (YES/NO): YES